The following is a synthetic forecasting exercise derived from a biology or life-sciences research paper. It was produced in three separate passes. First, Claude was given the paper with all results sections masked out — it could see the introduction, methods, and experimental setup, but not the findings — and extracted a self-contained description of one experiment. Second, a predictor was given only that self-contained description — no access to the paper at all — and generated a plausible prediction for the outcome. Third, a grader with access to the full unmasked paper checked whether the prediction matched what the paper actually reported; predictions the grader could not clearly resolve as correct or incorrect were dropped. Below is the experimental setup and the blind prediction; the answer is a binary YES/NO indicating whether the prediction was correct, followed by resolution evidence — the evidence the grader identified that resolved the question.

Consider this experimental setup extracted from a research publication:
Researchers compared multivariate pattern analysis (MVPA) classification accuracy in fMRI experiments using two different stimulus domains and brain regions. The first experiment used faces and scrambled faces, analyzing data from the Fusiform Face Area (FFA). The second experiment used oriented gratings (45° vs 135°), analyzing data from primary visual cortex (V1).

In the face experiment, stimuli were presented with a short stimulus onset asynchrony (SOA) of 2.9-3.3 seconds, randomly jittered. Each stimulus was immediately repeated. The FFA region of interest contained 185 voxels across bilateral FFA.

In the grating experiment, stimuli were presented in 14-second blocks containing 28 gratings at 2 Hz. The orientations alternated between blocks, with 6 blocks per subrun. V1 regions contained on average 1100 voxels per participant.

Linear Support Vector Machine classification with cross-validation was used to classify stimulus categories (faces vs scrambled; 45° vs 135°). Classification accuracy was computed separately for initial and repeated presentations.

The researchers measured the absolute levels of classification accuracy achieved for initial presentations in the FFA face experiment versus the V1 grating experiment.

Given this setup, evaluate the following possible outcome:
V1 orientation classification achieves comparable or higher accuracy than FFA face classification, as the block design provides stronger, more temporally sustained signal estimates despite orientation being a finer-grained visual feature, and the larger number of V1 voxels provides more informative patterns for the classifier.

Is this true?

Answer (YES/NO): NO